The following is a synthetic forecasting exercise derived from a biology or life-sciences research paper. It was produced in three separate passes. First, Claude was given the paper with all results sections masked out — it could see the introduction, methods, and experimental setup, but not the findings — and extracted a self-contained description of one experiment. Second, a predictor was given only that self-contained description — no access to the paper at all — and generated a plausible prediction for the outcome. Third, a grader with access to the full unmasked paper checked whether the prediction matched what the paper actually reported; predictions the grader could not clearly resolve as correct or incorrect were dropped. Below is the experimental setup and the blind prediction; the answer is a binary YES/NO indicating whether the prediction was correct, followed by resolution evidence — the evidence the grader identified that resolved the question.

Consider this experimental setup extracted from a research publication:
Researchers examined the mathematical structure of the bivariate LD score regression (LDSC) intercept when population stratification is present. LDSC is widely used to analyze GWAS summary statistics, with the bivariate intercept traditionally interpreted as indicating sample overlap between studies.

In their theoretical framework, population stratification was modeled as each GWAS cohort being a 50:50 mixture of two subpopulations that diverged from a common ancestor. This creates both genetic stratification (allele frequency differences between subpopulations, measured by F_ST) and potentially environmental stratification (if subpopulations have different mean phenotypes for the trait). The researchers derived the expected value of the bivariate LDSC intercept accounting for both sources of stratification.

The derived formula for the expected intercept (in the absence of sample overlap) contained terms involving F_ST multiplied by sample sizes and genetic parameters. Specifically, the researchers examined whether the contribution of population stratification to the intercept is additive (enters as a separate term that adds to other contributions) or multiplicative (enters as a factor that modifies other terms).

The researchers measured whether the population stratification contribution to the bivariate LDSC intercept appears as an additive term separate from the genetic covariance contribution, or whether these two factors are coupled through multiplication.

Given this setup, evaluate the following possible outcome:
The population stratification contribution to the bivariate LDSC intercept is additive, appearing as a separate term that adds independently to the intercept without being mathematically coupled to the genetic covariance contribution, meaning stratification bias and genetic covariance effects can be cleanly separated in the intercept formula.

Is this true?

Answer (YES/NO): NO